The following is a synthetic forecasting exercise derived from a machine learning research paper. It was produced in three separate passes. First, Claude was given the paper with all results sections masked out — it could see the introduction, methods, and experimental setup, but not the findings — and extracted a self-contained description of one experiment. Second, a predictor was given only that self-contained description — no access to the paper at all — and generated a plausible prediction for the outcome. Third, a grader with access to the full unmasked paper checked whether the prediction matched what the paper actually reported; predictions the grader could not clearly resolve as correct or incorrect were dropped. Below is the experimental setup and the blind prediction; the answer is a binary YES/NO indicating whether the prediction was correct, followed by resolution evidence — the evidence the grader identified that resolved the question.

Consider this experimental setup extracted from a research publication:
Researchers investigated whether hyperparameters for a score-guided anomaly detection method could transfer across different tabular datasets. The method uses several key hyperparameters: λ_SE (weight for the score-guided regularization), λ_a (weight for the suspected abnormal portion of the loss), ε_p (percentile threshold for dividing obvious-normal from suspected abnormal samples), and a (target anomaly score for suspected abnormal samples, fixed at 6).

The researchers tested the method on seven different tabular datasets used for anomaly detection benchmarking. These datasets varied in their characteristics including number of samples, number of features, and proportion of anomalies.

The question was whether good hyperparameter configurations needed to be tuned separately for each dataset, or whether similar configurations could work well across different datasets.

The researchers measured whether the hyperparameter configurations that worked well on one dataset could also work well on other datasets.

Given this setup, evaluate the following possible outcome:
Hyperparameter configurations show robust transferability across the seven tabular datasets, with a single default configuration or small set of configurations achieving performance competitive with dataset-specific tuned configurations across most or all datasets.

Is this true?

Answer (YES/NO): YES